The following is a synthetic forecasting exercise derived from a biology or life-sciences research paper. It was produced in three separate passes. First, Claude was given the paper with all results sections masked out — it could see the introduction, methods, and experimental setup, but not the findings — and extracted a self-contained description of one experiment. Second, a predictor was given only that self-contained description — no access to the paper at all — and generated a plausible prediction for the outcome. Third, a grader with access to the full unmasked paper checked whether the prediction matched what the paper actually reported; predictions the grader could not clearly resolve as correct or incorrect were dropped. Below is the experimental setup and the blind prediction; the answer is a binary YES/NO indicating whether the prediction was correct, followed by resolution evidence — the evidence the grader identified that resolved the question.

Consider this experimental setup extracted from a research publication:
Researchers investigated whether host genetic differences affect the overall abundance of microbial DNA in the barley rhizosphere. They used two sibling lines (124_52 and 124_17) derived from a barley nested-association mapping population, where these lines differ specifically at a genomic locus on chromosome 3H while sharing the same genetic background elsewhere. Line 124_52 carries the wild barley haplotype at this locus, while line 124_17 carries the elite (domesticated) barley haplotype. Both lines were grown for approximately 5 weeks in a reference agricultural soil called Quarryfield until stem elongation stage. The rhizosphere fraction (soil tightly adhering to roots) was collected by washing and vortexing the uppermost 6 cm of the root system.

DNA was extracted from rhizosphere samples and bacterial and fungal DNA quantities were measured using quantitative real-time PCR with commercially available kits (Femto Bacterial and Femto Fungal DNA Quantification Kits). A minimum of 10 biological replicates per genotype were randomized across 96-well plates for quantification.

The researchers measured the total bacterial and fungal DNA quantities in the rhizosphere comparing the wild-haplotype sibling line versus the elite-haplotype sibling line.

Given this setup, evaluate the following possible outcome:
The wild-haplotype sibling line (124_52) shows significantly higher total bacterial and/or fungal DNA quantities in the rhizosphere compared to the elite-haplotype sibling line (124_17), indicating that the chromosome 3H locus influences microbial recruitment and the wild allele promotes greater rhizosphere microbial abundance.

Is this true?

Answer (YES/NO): NO